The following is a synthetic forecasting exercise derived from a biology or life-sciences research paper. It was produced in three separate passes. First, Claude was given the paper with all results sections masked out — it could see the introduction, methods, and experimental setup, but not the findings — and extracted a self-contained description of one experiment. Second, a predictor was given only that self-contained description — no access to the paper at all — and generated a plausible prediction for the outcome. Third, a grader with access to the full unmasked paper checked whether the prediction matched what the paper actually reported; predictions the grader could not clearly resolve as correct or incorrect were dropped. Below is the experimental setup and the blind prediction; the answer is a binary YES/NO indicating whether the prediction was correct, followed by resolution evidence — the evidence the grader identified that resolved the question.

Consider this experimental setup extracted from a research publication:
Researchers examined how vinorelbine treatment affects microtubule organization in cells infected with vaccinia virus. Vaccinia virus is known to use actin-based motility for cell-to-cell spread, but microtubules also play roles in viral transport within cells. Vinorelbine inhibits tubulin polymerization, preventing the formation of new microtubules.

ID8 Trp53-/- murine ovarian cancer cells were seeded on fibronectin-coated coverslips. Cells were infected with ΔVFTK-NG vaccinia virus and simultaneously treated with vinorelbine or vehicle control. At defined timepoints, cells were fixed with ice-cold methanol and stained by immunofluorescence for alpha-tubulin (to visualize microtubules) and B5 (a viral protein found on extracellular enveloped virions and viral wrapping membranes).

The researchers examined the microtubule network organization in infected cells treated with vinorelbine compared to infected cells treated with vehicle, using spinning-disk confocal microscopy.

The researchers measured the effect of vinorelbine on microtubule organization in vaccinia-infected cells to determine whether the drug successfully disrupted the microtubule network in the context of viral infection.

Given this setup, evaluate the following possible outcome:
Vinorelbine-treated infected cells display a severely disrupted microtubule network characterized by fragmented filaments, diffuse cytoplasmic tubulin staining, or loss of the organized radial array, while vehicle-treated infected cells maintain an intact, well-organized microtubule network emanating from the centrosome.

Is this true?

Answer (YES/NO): YES